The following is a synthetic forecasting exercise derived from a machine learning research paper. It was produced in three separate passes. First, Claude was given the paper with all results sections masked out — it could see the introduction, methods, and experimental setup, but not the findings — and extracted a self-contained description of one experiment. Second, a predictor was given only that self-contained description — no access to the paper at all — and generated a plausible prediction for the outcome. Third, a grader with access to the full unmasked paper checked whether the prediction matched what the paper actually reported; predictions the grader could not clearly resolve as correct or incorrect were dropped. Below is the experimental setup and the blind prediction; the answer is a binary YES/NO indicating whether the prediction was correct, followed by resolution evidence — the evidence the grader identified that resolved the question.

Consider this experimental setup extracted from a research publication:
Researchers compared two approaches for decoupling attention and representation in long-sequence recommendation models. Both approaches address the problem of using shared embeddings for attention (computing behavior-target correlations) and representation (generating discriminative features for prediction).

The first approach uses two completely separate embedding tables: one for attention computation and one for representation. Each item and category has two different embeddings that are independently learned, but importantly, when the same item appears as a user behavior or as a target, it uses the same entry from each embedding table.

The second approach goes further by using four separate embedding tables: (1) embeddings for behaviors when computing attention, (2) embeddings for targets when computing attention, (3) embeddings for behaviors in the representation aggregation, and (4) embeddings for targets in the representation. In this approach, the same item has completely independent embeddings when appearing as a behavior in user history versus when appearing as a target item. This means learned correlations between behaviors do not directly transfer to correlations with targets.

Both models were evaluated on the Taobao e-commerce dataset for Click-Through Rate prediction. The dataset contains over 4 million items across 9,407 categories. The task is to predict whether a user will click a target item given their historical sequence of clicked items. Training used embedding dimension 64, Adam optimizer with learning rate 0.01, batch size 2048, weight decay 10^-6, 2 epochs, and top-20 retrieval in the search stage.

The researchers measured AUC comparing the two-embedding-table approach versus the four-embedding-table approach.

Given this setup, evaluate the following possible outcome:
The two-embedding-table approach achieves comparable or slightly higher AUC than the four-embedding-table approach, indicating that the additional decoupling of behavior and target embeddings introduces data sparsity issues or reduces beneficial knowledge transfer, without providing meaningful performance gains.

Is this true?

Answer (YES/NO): NO